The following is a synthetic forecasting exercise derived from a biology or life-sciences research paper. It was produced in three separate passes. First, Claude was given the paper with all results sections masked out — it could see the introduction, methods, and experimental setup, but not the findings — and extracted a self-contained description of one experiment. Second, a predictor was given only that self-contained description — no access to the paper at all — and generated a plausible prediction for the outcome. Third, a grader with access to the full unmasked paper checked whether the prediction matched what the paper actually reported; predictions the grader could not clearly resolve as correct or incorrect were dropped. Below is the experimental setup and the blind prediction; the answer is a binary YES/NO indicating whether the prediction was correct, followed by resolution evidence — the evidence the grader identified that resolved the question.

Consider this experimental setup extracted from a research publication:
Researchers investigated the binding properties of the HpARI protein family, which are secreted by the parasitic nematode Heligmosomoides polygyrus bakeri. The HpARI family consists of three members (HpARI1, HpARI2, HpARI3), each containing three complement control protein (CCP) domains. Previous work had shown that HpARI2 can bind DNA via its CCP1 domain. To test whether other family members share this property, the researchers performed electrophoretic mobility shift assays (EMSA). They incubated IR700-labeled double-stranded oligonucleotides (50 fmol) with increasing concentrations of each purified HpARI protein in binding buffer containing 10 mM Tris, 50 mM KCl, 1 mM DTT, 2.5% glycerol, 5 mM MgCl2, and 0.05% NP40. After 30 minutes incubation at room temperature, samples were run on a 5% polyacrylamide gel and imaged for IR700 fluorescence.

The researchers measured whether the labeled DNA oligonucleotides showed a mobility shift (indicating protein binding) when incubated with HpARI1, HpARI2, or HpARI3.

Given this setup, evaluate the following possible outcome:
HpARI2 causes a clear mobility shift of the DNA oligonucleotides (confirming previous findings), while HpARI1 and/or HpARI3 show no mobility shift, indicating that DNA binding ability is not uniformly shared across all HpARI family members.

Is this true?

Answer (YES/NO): NO